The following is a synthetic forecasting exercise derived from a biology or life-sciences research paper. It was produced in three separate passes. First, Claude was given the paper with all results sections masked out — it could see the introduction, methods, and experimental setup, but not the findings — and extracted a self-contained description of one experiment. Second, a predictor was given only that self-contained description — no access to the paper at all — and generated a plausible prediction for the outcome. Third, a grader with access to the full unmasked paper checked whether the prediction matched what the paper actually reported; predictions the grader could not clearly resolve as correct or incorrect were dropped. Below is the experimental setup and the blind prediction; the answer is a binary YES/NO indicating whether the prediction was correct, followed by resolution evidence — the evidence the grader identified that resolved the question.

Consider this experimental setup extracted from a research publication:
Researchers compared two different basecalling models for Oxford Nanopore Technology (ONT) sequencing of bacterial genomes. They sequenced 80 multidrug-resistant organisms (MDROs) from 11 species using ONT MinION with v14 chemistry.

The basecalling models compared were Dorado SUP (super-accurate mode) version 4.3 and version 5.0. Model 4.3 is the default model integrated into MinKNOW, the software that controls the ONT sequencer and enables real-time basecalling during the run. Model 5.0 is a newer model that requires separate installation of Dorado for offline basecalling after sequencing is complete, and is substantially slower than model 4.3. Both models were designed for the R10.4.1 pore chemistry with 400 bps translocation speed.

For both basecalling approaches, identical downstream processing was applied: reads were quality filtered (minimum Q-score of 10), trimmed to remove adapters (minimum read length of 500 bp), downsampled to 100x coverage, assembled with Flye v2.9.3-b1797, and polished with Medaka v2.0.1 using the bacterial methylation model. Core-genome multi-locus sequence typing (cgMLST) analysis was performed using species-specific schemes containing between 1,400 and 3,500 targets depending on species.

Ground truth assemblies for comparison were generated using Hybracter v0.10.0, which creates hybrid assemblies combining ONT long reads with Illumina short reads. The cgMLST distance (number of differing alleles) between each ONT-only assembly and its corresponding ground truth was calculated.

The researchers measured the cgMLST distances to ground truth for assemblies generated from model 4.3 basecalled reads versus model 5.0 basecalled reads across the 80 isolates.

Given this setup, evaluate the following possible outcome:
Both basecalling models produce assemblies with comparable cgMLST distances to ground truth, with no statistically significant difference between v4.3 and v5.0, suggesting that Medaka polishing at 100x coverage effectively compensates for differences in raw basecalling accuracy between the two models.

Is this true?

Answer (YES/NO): NO